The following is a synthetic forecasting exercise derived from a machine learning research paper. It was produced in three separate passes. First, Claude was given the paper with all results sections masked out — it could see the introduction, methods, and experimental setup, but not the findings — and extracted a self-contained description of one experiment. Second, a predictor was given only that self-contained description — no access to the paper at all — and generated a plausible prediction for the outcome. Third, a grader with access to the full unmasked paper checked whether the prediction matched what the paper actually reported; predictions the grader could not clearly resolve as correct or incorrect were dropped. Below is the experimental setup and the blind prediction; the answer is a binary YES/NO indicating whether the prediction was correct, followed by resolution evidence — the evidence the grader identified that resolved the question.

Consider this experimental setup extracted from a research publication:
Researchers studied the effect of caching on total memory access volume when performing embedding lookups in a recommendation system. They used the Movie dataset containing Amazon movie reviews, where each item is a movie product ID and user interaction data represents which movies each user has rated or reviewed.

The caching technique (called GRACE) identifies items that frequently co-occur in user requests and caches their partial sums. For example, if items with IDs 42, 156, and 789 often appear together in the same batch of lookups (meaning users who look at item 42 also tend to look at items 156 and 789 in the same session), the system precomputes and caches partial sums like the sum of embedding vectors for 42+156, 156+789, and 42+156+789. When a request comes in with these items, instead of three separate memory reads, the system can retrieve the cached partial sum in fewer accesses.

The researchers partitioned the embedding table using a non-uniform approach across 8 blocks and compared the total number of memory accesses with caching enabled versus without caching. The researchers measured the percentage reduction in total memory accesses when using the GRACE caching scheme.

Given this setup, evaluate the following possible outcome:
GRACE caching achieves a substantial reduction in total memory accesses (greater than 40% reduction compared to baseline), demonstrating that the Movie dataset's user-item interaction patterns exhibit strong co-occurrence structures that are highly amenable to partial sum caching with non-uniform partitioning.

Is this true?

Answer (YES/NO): NO